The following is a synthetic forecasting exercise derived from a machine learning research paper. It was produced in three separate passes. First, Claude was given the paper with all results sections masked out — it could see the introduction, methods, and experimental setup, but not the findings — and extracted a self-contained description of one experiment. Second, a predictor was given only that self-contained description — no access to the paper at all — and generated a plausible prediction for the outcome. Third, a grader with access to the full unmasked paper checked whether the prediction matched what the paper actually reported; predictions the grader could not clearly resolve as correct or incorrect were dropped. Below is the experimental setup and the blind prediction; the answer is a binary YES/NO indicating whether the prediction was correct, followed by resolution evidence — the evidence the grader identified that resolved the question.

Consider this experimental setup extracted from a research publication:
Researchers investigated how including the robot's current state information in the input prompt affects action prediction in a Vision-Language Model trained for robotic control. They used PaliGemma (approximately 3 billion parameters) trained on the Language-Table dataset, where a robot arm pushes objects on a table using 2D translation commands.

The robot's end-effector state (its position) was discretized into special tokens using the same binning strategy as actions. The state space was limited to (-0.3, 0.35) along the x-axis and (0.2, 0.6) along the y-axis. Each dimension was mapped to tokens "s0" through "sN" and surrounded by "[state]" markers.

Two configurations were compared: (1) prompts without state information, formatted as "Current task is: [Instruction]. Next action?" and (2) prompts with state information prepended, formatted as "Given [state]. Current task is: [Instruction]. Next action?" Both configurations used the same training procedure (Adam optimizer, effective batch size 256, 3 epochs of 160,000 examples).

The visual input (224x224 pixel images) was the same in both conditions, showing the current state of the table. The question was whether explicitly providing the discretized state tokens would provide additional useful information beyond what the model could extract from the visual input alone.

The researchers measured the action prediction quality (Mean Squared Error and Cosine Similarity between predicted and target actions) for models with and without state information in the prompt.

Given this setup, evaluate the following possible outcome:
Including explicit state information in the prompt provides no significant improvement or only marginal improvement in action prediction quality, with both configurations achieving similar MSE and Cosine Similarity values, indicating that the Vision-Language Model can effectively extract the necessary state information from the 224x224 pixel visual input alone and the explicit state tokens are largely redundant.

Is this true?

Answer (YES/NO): YES